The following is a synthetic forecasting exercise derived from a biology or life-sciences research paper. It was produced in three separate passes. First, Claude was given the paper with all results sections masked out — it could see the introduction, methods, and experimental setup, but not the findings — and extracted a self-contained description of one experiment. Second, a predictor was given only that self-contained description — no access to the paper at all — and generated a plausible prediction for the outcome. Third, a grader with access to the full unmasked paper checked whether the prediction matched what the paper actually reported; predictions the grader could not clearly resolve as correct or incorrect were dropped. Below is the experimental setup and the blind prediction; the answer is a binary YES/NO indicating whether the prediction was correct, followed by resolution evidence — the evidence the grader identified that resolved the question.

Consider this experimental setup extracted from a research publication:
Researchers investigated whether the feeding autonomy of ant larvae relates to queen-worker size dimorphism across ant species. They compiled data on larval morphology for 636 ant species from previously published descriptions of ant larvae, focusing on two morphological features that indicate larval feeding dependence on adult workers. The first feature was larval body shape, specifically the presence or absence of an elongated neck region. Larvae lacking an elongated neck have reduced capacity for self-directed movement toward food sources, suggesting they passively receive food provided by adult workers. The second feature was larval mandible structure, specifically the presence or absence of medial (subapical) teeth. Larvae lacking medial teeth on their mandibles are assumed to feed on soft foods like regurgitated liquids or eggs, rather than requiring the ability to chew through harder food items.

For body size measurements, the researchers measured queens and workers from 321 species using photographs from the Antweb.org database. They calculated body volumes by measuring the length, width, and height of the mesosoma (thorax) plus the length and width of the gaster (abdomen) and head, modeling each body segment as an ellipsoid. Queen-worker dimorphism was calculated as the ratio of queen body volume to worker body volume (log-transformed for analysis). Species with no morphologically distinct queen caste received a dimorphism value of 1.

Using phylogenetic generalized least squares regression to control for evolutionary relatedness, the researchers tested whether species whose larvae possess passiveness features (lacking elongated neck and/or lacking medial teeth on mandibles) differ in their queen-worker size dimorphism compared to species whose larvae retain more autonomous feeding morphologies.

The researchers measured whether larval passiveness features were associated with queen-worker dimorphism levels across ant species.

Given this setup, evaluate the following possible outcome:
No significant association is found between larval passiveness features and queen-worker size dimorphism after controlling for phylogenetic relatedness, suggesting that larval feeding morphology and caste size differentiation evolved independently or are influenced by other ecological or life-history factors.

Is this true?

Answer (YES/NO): NO